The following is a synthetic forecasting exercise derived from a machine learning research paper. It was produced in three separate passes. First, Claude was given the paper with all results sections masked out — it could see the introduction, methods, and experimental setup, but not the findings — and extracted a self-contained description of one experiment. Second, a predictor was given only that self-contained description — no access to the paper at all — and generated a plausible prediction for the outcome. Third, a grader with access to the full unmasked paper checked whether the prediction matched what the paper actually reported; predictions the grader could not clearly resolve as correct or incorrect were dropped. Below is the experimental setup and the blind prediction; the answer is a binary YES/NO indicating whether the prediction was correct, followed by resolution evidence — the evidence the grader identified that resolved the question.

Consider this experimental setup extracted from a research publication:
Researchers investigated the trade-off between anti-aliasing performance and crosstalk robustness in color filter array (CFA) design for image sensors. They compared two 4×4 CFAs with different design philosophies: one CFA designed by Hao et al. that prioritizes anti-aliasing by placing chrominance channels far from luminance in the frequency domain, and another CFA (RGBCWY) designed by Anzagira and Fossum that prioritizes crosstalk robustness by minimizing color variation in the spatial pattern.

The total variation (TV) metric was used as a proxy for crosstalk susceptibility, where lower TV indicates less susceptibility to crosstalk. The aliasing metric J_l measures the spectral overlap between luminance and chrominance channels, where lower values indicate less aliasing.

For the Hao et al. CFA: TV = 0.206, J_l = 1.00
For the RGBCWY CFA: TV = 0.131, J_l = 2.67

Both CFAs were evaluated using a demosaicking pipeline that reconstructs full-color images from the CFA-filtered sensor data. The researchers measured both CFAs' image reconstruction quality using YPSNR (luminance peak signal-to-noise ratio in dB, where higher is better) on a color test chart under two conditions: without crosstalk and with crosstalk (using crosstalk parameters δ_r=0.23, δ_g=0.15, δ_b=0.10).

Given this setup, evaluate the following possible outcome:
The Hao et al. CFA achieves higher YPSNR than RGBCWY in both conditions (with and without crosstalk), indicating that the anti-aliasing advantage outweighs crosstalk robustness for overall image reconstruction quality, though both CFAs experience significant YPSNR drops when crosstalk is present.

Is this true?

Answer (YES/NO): NO